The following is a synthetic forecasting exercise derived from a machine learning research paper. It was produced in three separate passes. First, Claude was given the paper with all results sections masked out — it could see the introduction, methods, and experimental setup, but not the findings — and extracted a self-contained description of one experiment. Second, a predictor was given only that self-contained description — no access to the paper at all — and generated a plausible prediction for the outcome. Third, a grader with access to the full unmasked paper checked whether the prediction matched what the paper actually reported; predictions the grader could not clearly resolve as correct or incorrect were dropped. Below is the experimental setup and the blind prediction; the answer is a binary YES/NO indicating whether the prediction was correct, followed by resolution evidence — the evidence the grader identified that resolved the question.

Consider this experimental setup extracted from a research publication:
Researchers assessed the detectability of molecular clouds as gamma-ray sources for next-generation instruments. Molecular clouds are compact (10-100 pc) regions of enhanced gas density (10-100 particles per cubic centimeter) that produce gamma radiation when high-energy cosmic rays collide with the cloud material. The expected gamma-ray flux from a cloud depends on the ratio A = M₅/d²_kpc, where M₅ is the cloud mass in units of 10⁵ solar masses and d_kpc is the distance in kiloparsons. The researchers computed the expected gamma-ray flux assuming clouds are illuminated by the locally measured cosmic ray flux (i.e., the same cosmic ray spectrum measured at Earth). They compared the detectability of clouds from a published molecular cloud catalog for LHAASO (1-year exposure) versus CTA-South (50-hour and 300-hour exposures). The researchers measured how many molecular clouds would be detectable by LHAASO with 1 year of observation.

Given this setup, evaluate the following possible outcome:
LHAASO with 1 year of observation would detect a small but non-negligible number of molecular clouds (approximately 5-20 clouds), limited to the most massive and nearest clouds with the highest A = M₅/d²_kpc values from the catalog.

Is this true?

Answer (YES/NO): NO